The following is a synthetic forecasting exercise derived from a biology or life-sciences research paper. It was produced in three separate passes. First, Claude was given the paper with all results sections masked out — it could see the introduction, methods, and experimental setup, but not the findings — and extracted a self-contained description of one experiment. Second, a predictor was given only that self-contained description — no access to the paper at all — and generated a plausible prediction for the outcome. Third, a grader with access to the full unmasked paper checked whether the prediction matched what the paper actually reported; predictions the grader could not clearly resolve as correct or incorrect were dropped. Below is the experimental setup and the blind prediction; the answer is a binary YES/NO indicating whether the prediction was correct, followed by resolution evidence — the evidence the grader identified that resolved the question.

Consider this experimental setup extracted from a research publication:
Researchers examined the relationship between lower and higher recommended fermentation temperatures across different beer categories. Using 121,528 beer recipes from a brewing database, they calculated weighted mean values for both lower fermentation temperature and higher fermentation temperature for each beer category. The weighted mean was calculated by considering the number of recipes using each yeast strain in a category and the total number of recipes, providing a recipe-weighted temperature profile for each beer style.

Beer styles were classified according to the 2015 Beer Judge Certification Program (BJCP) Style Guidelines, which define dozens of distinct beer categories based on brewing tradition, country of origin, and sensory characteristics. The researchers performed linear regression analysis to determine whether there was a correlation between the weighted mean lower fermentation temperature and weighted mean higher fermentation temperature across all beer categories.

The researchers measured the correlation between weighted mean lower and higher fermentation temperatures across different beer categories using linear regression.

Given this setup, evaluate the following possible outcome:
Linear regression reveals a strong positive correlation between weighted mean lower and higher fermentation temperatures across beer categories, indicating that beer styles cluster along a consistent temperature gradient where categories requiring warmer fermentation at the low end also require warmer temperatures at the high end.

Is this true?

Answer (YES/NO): YES